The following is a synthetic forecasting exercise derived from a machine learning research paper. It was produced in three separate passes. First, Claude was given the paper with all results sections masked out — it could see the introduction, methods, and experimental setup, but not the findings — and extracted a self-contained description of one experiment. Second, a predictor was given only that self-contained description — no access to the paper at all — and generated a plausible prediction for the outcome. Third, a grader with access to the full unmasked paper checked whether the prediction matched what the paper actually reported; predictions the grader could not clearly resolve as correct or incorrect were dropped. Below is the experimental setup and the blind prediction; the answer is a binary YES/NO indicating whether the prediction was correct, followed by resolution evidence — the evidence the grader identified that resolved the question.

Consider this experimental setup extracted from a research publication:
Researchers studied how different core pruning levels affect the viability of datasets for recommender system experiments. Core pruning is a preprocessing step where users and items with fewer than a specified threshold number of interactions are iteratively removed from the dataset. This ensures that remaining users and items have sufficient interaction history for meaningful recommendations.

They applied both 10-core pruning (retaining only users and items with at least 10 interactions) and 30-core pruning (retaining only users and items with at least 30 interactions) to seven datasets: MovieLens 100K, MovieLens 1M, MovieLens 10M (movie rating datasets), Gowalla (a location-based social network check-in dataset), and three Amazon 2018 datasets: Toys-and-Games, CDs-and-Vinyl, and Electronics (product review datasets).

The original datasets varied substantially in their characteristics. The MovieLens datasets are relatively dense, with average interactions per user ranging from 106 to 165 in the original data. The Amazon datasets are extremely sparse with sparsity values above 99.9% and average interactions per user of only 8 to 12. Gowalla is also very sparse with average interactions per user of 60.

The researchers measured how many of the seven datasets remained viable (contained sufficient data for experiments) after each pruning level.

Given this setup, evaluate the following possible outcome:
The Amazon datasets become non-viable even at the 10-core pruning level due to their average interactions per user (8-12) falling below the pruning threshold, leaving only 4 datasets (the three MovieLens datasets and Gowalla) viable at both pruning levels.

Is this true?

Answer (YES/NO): NO